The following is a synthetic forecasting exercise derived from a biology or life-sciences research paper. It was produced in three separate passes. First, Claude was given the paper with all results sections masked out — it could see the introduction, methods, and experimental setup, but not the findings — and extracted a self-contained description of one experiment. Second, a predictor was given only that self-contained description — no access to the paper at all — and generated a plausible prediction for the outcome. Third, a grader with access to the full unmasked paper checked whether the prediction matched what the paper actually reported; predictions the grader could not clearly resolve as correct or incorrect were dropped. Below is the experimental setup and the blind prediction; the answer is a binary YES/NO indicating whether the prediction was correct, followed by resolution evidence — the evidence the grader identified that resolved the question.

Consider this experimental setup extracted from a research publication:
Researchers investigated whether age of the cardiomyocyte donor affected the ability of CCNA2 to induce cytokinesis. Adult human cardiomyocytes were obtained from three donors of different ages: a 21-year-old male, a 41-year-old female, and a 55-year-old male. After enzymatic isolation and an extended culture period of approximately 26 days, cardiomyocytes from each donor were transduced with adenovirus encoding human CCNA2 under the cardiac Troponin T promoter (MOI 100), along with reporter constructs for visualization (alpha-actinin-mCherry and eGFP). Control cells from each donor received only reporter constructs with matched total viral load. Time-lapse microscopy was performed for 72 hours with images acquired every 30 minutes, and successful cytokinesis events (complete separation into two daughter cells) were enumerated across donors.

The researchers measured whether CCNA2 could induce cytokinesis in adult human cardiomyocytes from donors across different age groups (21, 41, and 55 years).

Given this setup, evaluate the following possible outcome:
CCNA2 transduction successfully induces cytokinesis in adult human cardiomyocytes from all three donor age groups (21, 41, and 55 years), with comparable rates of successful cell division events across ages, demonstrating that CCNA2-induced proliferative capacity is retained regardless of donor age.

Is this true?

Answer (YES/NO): NO